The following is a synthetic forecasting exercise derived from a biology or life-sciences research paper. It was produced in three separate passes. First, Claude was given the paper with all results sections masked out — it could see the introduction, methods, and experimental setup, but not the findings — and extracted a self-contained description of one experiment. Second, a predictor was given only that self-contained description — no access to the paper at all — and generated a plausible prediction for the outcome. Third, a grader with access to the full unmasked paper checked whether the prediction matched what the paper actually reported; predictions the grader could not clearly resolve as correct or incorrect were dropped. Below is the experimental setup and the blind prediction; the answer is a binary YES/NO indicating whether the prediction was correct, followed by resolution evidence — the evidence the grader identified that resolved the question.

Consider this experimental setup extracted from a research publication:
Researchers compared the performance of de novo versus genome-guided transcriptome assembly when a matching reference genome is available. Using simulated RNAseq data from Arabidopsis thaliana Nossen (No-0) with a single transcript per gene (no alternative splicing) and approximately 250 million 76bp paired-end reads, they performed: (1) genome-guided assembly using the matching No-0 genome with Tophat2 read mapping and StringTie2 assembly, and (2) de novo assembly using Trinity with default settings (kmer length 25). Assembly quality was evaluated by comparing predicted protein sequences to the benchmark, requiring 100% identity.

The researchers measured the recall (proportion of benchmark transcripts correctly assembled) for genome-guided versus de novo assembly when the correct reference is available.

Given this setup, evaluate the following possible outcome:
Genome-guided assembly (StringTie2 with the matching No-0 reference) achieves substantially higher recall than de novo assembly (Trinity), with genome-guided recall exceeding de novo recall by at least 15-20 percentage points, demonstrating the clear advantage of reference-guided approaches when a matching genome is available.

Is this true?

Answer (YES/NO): YES